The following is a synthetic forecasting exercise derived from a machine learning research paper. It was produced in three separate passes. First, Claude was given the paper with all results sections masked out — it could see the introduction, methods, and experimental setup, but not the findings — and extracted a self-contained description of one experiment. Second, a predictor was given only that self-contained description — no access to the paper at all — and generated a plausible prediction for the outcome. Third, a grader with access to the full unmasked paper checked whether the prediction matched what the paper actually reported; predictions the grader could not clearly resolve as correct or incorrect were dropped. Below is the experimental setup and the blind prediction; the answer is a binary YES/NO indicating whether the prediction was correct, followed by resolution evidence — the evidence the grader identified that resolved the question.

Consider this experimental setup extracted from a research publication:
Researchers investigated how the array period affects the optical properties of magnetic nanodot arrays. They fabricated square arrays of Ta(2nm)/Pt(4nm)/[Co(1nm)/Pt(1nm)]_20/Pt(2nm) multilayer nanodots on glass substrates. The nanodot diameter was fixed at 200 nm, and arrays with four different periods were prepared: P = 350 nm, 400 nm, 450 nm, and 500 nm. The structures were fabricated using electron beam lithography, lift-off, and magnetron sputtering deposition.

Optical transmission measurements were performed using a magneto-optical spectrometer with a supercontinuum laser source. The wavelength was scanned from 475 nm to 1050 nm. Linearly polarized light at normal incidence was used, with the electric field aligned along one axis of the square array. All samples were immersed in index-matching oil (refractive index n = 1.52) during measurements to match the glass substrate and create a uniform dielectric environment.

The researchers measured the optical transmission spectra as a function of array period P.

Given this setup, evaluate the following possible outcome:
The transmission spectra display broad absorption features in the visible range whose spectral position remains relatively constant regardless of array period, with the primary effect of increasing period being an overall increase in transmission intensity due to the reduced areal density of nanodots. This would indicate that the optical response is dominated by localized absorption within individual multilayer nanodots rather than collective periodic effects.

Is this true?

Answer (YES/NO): NO